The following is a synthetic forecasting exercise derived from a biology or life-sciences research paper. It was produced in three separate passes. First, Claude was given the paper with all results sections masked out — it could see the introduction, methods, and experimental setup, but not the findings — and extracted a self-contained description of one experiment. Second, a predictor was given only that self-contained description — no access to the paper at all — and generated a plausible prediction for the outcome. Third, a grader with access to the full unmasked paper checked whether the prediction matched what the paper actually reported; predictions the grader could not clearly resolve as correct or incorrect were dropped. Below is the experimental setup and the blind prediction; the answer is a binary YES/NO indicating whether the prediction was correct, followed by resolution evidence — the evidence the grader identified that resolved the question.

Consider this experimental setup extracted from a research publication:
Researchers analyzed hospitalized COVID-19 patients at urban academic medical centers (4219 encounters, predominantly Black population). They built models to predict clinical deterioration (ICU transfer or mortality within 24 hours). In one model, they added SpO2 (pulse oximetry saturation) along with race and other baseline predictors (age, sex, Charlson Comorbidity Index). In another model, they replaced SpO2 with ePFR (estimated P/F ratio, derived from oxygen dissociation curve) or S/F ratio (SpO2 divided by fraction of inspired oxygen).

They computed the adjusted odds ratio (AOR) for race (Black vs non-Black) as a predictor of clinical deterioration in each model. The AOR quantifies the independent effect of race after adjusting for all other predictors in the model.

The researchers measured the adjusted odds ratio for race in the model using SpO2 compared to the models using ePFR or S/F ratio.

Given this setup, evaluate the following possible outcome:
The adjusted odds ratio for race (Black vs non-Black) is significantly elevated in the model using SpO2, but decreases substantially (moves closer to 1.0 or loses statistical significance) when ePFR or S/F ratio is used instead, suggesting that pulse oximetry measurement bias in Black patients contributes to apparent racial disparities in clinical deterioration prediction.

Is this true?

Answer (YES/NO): NO